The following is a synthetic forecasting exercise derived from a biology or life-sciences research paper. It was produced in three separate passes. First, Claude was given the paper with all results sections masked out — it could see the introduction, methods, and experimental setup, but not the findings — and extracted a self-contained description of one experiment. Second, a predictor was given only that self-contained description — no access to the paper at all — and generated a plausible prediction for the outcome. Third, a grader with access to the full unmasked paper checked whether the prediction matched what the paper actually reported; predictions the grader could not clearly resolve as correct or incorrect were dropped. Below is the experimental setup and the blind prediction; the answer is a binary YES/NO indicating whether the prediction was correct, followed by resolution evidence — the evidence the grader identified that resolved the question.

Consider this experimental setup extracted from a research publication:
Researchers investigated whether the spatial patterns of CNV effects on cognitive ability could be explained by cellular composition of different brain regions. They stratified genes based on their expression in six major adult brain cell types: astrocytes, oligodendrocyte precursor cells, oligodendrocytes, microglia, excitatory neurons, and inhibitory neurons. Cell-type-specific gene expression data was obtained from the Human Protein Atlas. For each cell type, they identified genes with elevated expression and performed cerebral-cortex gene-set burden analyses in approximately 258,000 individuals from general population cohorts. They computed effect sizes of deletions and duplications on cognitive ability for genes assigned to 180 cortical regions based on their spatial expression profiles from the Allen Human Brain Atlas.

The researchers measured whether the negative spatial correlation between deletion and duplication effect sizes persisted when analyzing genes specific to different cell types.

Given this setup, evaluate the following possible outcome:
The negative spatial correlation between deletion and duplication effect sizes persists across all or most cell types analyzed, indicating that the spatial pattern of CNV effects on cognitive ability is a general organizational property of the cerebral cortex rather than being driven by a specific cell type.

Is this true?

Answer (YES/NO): YES